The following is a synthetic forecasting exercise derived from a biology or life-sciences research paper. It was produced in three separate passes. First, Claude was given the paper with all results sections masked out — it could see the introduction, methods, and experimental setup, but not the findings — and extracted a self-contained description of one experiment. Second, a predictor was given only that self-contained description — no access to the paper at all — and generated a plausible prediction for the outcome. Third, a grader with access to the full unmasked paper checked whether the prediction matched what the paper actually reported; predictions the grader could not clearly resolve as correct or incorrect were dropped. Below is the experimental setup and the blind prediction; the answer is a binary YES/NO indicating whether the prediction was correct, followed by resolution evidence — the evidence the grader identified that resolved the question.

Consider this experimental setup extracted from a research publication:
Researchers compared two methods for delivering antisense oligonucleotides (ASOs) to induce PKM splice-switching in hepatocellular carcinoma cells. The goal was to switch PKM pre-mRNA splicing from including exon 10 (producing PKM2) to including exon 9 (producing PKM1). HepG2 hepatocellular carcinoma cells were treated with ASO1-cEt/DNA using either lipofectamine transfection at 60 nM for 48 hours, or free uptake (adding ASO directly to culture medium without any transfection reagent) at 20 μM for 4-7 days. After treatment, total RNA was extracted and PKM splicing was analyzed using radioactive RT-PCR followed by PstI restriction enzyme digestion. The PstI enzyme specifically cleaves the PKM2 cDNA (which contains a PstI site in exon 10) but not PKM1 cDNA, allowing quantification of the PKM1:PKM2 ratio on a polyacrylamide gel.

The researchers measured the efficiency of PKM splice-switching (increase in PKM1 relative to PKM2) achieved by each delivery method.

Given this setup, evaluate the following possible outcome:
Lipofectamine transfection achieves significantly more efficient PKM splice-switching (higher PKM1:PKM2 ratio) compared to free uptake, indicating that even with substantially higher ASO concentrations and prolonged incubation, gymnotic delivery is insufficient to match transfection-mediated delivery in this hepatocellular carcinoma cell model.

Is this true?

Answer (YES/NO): YES